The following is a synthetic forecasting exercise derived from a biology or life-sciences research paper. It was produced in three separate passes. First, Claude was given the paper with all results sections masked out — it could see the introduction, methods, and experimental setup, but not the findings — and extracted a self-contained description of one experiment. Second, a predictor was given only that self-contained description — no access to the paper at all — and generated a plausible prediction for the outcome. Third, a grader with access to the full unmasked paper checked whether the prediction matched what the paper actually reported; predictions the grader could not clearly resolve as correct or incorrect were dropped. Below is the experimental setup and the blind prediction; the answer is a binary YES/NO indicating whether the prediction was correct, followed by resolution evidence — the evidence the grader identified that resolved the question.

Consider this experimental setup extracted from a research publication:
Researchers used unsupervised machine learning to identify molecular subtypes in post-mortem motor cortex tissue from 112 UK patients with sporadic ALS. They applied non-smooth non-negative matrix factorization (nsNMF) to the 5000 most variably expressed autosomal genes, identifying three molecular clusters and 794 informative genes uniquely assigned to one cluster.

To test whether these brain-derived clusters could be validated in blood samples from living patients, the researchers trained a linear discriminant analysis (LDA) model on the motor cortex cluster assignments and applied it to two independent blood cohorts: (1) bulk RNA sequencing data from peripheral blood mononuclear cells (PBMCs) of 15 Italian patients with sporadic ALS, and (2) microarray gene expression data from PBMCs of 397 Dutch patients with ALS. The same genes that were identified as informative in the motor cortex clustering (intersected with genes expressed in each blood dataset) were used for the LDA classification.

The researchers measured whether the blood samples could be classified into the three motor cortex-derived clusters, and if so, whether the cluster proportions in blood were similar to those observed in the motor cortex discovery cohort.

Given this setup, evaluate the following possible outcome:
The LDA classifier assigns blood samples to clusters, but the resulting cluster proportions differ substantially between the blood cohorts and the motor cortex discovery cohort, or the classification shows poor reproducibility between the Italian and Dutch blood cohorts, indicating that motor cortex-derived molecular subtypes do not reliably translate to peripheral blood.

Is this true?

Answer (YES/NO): NO